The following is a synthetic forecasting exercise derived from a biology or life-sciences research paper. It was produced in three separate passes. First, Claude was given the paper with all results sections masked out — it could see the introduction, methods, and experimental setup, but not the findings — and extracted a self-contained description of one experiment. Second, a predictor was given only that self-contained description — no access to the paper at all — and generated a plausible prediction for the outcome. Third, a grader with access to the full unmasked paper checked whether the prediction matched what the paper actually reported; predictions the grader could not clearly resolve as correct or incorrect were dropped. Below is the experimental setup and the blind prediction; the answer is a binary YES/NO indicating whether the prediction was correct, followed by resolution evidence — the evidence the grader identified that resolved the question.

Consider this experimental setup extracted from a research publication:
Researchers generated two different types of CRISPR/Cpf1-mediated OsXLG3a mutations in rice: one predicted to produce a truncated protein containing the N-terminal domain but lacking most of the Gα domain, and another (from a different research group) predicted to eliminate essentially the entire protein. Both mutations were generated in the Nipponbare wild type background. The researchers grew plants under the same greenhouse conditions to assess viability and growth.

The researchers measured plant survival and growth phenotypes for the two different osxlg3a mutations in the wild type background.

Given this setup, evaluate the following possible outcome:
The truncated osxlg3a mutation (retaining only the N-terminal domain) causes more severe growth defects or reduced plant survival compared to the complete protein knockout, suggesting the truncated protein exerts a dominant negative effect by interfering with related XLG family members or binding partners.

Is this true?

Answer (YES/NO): YES